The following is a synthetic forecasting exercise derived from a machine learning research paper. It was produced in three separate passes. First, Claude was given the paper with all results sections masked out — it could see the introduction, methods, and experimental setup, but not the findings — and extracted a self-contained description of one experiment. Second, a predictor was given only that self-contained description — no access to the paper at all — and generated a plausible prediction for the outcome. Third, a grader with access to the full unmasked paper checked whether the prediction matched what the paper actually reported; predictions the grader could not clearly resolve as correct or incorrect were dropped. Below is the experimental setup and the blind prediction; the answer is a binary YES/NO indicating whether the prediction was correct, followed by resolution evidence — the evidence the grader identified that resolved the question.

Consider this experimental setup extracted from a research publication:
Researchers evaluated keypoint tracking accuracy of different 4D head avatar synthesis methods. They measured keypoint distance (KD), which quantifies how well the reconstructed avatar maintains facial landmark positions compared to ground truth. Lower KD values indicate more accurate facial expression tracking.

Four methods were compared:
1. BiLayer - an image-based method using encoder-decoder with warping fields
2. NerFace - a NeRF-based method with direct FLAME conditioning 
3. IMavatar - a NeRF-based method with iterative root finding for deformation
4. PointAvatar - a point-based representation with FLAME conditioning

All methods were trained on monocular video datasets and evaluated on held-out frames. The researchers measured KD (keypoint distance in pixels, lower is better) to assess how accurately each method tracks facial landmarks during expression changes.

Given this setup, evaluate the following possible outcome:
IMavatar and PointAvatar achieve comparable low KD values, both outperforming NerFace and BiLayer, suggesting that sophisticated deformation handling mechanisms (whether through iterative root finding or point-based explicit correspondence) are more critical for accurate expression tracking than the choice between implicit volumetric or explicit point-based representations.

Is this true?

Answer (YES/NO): NO